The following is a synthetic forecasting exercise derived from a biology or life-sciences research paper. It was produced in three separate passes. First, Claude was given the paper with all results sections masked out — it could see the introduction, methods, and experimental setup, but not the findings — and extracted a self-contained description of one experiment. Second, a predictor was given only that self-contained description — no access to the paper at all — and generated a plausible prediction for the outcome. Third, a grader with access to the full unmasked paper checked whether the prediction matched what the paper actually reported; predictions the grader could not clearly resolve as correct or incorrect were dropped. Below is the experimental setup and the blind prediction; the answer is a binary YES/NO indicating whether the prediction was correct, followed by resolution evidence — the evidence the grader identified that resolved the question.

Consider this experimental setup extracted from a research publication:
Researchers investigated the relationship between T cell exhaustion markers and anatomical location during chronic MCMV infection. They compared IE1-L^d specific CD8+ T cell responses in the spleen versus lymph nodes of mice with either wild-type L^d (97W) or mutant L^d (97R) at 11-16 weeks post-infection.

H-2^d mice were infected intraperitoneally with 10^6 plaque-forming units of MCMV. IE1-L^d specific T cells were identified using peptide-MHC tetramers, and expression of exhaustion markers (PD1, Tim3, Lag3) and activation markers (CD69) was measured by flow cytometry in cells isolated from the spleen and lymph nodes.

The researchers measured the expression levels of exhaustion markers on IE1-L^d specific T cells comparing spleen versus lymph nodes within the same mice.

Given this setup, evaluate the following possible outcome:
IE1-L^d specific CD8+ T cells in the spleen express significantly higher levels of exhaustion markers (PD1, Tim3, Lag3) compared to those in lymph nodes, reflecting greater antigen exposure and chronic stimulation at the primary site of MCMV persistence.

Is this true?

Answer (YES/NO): NO